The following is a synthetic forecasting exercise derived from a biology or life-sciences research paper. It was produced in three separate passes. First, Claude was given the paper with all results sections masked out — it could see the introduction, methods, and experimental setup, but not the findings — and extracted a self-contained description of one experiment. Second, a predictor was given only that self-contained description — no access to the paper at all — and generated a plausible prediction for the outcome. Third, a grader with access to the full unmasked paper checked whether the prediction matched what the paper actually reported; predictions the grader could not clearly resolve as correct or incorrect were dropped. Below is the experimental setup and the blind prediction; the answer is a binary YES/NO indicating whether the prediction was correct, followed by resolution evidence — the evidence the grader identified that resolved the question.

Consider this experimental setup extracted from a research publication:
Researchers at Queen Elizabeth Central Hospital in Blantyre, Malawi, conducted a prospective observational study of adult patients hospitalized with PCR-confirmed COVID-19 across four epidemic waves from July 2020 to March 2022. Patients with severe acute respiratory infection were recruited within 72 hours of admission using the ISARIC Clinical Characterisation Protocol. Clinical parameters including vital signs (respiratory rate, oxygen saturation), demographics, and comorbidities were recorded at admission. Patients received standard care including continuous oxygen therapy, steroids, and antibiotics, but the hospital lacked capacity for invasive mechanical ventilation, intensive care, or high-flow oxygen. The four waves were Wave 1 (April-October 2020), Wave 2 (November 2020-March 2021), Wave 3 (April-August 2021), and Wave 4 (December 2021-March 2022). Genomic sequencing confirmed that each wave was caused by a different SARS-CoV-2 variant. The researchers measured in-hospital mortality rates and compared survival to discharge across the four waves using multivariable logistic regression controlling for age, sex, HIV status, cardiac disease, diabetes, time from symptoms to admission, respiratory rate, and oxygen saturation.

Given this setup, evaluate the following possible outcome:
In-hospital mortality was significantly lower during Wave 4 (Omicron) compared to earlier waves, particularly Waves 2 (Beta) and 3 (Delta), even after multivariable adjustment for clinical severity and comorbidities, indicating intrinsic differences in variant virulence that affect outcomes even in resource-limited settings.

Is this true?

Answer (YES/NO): NO